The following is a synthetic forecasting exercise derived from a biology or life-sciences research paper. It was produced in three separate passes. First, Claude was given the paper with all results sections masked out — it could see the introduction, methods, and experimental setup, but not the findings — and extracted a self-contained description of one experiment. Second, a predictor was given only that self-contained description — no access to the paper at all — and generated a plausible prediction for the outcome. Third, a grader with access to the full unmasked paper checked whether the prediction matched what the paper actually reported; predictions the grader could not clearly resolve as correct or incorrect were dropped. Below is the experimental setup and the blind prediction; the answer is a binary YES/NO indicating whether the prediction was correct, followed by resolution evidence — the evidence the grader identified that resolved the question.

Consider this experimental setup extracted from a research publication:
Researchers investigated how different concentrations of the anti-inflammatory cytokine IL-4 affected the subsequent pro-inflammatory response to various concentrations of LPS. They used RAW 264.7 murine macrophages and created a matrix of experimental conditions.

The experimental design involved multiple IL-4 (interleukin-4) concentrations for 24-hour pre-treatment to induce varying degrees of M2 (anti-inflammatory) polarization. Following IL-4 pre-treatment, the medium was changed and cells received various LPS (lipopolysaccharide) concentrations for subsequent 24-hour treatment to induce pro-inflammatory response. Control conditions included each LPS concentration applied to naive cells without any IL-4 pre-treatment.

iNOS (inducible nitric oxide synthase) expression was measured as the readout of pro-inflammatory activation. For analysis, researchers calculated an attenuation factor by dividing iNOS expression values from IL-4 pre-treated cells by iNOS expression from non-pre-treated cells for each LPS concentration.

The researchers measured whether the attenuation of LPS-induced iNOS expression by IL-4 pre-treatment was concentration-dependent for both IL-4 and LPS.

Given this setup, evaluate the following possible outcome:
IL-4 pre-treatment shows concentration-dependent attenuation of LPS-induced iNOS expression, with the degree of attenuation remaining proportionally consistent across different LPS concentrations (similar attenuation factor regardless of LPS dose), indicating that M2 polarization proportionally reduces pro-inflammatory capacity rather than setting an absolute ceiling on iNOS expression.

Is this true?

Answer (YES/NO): NO